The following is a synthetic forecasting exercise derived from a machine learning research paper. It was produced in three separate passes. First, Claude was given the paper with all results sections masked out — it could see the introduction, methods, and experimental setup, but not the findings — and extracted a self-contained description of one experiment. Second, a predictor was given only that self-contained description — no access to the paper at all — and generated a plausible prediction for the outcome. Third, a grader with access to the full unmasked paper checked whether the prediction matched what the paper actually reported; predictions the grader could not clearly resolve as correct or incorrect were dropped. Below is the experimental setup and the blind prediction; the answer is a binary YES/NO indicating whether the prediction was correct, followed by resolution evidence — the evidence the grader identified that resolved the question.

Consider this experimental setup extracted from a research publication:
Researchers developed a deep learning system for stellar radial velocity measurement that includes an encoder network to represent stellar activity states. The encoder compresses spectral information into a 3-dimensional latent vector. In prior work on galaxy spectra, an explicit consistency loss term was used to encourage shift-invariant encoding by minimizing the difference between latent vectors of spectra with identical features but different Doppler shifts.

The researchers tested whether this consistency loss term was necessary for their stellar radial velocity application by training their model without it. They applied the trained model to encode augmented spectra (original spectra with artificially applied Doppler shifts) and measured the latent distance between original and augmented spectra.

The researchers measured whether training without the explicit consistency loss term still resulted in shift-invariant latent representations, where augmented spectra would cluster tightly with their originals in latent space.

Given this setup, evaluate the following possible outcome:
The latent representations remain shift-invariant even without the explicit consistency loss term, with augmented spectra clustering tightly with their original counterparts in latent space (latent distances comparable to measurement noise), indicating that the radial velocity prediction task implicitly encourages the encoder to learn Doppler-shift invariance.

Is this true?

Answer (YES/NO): YES